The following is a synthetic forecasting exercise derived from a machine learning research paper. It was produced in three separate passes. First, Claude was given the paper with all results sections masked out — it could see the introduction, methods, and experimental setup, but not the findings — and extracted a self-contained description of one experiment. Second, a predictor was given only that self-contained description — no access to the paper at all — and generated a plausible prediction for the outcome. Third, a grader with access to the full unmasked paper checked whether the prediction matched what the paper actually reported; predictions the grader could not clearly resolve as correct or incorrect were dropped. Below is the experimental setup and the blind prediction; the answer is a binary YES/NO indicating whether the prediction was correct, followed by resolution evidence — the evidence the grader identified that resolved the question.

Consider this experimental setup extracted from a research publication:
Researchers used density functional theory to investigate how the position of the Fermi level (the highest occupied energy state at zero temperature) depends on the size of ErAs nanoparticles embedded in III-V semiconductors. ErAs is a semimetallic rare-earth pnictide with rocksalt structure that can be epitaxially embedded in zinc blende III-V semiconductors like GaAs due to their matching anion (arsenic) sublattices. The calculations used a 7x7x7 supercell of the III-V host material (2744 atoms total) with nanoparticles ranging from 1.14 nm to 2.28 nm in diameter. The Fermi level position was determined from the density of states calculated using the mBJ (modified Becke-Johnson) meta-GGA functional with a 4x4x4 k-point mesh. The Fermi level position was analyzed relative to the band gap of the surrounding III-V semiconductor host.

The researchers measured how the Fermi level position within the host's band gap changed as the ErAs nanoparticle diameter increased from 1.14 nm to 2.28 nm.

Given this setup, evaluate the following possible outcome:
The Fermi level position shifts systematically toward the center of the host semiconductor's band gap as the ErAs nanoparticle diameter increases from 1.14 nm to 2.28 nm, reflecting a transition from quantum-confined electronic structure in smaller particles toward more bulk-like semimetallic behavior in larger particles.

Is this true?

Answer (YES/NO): NO